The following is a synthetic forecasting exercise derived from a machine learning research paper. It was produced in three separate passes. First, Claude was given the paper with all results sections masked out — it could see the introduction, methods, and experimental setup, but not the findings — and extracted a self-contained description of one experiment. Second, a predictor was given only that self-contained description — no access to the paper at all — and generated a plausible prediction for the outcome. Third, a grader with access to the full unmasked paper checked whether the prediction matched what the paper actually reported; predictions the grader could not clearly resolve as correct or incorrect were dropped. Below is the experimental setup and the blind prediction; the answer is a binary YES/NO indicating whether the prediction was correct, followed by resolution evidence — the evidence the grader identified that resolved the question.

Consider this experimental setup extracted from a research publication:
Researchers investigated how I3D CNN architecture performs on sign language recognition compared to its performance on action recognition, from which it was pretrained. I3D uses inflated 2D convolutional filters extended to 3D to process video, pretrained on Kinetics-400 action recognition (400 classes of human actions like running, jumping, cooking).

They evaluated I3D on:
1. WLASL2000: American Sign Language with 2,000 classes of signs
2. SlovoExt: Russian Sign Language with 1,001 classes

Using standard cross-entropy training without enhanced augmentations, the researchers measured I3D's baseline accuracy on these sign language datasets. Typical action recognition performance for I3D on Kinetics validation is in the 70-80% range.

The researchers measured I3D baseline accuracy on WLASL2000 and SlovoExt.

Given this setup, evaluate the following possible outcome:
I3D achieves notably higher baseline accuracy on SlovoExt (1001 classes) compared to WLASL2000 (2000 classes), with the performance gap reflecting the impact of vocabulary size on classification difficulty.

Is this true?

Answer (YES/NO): YES